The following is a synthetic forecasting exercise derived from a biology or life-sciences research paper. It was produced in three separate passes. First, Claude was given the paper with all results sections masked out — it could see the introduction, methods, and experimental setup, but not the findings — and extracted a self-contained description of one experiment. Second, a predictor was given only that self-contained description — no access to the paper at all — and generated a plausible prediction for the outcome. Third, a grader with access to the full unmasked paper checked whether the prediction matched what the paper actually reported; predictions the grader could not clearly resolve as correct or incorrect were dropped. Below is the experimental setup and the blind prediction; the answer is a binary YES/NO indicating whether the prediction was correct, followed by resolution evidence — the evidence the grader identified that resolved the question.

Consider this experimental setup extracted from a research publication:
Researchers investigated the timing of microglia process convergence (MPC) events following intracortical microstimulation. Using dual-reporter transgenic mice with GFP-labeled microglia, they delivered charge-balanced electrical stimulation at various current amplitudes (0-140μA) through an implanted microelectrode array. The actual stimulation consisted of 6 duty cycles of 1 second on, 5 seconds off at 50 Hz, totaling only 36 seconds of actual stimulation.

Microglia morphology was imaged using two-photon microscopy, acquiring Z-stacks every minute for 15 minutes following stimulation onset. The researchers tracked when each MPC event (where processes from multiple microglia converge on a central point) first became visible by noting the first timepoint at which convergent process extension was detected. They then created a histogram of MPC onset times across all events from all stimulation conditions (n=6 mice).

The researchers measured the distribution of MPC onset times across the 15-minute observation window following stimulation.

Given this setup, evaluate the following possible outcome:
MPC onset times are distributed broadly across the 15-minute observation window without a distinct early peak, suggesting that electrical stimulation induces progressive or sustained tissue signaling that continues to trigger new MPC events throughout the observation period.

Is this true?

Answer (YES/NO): NO